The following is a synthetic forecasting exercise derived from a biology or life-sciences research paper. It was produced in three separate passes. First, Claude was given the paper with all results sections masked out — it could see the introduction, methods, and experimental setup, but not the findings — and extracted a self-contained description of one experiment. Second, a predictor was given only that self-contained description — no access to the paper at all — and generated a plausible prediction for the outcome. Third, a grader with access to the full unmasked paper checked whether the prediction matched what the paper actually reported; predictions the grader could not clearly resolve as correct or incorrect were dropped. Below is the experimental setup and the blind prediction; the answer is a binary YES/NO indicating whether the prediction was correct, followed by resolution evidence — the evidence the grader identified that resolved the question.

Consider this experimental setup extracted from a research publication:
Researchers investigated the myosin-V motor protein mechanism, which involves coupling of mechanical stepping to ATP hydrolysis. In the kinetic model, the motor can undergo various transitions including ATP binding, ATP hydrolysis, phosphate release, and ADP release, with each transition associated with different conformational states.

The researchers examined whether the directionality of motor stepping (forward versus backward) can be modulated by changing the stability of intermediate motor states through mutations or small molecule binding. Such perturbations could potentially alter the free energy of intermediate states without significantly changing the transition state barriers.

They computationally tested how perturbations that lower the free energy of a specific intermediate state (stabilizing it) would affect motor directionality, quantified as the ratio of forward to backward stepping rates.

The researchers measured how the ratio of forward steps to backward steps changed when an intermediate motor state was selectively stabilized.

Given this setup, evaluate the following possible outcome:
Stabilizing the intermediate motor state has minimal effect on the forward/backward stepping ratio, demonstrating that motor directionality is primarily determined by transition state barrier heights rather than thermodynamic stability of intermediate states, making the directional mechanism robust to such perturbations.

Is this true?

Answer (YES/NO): YES